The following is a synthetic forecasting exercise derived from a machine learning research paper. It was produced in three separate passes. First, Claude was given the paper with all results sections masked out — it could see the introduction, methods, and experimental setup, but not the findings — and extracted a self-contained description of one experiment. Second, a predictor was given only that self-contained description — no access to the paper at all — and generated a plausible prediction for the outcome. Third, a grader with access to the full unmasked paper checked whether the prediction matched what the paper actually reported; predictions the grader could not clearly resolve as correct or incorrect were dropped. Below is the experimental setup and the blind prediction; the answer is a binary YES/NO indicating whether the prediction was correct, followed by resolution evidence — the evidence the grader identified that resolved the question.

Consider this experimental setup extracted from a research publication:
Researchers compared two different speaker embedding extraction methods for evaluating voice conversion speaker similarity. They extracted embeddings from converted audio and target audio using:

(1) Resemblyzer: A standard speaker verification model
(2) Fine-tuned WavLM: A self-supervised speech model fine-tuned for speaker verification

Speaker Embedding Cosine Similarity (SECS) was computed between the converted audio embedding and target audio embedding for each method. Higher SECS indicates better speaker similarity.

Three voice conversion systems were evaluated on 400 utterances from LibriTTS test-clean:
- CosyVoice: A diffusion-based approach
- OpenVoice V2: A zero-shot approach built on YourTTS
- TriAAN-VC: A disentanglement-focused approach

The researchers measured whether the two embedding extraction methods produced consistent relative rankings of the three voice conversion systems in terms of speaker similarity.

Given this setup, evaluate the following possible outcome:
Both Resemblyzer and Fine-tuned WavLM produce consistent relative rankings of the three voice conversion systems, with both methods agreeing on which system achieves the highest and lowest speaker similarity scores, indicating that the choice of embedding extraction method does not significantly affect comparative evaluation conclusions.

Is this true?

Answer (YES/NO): YES